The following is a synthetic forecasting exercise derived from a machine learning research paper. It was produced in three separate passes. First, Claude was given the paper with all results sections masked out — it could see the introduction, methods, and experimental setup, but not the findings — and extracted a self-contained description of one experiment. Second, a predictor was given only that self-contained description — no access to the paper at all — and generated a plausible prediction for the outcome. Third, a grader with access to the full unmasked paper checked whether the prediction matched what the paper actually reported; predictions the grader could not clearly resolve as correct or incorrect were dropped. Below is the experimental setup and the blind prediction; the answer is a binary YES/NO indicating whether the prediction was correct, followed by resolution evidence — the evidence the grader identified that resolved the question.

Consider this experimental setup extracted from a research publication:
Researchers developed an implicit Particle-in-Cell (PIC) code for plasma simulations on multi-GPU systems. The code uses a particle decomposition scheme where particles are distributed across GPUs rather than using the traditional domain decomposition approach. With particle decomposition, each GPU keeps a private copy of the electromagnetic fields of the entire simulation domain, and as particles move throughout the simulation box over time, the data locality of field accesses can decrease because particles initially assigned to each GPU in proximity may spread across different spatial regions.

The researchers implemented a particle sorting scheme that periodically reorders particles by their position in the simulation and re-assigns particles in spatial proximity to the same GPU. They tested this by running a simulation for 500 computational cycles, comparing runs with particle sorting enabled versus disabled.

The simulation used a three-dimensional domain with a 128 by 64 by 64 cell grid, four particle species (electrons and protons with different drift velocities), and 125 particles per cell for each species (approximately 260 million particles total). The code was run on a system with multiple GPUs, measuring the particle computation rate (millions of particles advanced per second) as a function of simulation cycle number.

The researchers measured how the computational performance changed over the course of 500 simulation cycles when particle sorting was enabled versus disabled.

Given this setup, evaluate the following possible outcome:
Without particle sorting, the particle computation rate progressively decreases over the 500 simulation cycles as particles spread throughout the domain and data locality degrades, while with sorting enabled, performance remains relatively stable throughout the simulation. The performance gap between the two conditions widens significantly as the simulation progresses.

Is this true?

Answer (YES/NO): YES